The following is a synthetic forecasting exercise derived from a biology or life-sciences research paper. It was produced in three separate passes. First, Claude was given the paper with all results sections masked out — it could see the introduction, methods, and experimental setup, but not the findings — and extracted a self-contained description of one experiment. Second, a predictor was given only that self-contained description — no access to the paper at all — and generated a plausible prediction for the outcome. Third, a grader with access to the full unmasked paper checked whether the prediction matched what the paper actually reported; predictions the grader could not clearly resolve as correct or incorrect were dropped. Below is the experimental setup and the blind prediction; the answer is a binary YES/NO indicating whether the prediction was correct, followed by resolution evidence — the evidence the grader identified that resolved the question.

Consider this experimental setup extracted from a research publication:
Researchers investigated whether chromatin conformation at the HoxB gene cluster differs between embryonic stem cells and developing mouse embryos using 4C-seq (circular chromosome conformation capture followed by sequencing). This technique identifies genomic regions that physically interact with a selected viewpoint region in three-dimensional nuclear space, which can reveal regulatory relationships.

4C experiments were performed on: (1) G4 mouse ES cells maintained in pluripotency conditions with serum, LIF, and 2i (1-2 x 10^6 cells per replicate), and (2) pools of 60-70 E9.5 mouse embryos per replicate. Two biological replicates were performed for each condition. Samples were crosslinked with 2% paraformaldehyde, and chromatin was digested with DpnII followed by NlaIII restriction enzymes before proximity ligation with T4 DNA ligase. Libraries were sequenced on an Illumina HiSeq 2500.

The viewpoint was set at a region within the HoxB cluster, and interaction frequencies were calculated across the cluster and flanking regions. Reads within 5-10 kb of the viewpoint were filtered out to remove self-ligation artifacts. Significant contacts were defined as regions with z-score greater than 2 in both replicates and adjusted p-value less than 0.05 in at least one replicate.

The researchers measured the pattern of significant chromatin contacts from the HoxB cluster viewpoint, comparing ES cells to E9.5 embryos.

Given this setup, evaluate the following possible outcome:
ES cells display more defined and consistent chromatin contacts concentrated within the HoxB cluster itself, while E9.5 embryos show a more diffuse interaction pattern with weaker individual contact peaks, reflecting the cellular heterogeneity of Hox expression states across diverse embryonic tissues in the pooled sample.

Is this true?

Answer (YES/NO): NO